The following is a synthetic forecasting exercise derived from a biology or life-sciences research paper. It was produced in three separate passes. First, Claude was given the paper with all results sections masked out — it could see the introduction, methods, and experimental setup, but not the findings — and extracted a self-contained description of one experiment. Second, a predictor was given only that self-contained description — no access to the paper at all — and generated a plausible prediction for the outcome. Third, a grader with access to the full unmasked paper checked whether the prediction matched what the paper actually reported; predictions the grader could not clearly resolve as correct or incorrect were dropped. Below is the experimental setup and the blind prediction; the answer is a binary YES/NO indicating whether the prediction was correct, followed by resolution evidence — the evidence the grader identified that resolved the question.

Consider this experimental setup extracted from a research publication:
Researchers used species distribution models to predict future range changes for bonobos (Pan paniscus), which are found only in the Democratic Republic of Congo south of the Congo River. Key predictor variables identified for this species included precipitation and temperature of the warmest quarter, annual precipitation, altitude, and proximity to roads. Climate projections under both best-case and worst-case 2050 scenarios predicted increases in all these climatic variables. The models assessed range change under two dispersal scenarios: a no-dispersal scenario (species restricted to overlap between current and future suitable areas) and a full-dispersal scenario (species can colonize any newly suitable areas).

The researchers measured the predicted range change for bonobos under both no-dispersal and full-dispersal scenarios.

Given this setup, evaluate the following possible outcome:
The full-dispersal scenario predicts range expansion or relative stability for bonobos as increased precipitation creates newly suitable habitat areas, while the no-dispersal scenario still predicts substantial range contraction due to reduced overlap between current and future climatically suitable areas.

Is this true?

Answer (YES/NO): YES